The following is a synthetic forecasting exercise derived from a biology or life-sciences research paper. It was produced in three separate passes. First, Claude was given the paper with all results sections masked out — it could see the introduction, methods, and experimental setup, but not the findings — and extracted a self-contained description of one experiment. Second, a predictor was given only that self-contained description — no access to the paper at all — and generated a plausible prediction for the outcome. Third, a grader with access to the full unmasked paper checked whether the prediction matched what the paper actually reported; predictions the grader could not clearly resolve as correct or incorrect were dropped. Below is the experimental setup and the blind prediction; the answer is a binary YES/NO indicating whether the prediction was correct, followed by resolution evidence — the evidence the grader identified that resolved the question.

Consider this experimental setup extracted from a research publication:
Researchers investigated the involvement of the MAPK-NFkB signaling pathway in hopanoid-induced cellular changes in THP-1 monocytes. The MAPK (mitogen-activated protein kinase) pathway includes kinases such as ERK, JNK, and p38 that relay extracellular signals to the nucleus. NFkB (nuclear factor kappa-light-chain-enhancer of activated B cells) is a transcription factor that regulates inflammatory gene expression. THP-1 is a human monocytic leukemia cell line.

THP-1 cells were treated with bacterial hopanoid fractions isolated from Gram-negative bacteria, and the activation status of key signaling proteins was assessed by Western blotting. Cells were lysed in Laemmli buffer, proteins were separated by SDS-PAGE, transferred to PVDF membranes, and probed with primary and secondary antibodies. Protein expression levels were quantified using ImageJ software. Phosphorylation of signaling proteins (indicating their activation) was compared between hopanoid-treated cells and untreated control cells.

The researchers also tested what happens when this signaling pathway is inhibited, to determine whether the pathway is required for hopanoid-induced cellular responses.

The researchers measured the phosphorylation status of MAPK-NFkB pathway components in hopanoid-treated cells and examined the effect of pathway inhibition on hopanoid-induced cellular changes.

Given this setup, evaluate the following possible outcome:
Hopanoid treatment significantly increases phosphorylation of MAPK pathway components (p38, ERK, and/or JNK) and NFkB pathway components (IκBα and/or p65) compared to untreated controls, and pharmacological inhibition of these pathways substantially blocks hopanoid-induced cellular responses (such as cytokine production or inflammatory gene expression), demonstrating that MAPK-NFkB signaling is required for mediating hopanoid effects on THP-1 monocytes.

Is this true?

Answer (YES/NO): YES